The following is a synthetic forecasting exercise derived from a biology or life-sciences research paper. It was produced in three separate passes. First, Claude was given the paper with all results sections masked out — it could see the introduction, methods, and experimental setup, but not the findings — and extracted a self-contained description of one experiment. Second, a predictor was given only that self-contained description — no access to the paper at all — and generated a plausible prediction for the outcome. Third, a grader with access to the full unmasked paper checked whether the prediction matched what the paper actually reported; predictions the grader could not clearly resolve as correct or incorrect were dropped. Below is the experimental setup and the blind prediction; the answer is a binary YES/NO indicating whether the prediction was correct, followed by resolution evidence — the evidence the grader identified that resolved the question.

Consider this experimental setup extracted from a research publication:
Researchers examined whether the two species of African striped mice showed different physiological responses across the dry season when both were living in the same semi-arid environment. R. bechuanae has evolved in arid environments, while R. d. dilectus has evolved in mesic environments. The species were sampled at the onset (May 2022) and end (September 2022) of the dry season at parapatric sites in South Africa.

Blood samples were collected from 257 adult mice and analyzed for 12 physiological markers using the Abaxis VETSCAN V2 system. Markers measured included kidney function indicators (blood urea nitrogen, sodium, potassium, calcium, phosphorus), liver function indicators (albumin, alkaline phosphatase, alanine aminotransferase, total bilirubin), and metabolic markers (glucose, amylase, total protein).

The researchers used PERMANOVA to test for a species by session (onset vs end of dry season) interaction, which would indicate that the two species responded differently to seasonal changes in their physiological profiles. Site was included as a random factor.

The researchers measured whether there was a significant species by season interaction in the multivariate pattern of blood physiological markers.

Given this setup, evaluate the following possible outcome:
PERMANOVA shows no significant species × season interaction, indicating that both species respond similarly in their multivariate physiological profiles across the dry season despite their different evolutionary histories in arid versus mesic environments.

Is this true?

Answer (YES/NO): YES